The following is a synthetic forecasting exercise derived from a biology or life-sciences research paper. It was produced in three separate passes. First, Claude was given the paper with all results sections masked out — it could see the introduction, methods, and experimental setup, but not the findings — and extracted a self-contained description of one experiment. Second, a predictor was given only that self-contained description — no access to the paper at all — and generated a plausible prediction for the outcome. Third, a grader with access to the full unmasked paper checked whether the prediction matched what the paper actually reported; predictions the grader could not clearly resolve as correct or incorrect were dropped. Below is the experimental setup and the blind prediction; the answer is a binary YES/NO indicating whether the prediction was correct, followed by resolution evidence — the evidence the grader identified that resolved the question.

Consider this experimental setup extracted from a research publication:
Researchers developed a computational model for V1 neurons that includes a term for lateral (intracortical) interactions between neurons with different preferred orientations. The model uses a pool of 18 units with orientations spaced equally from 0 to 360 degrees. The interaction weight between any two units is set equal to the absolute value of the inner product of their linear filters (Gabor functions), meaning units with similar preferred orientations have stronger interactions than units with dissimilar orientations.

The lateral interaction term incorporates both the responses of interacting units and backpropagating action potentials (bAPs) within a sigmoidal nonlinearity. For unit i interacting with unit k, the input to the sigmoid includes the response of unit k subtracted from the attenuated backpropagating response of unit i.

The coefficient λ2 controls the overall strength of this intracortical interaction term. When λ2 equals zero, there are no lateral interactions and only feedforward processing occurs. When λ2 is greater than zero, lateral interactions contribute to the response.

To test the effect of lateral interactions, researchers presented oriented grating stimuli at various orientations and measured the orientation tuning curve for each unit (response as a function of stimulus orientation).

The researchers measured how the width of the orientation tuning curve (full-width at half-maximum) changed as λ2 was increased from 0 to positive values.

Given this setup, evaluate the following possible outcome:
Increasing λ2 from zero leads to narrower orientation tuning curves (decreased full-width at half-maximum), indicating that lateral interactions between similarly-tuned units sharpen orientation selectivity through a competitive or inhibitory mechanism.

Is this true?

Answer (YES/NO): YES